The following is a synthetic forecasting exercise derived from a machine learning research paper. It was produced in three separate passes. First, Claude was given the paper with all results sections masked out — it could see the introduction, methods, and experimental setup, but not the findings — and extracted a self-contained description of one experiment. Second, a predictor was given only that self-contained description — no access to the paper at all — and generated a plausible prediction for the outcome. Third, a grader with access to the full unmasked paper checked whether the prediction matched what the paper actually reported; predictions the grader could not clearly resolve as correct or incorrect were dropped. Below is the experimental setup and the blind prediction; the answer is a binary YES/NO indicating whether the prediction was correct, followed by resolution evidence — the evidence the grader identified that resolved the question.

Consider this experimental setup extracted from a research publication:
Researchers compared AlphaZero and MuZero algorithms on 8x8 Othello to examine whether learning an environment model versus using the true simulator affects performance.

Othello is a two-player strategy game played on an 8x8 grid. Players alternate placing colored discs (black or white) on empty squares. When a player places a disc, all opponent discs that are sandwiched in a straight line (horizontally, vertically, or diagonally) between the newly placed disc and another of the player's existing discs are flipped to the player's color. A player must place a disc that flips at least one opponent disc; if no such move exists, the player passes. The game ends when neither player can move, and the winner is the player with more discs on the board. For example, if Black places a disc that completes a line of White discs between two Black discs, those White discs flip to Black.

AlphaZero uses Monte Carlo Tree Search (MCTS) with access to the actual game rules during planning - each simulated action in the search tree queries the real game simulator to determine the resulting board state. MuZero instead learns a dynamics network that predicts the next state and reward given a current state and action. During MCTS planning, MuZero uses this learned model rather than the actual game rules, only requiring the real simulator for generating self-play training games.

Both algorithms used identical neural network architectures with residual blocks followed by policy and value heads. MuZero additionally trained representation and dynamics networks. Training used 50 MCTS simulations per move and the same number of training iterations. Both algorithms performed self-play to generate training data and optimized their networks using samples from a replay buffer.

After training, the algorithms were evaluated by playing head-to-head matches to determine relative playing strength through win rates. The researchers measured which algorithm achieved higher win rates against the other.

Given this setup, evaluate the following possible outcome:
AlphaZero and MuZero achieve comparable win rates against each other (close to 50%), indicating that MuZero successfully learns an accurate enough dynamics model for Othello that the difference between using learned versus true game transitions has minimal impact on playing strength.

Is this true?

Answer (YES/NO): NO